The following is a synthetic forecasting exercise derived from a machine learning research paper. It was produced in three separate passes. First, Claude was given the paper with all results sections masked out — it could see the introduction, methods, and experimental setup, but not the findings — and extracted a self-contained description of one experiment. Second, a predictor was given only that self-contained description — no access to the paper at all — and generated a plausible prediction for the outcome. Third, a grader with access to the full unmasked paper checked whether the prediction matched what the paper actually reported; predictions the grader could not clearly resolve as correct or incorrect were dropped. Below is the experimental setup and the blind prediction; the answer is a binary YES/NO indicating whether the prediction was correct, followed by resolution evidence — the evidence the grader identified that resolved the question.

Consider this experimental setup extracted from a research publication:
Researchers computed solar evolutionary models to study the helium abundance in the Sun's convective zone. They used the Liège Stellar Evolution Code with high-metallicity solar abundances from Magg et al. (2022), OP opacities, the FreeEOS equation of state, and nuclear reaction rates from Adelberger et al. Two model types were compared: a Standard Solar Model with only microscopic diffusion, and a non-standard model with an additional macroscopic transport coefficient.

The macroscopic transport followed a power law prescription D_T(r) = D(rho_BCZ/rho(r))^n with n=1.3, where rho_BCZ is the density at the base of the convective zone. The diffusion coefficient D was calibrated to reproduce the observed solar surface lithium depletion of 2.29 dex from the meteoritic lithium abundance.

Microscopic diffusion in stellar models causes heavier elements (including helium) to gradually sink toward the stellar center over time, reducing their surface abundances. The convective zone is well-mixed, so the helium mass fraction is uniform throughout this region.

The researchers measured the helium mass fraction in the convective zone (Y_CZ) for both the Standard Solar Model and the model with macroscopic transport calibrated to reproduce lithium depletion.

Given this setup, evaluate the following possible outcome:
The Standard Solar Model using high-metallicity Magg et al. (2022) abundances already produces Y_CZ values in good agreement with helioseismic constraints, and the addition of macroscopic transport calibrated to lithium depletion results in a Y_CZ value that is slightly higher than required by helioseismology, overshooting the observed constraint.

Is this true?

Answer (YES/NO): NO